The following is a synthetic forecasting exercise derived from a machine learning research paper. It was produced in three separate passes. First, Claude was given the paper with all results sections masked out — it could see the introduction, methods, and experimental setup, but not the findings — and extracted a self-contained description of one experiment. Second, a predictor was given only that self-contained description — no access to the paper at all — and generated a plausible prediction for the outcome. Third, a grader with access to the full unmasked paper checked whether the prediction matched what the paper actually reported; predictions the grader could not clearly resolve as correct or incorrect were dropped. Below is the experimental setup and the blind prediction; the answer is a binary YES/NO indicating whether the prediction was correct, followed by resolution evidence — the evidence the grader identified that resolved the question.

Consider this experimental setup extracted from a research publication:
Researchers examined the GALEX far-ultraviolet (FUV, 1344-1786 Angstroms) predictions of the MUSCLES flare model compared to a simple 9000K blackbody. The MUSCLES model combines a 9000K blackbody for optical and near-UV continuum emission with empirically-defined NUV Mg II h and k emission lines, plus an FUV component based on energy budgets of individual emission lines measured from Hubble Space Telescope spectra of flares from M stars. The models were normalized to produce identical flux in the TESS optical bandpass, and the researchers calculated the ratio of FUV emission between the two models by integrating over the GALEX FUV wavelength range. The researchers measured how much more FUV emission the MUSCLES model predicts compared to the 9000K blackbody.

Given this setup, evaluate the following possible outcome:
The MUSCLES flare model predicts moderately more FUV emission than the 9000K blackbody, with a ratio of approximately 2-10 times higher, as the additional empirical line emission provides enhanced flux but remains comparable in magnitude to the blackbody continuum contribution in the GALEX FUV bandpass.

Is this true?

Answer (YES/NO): YES